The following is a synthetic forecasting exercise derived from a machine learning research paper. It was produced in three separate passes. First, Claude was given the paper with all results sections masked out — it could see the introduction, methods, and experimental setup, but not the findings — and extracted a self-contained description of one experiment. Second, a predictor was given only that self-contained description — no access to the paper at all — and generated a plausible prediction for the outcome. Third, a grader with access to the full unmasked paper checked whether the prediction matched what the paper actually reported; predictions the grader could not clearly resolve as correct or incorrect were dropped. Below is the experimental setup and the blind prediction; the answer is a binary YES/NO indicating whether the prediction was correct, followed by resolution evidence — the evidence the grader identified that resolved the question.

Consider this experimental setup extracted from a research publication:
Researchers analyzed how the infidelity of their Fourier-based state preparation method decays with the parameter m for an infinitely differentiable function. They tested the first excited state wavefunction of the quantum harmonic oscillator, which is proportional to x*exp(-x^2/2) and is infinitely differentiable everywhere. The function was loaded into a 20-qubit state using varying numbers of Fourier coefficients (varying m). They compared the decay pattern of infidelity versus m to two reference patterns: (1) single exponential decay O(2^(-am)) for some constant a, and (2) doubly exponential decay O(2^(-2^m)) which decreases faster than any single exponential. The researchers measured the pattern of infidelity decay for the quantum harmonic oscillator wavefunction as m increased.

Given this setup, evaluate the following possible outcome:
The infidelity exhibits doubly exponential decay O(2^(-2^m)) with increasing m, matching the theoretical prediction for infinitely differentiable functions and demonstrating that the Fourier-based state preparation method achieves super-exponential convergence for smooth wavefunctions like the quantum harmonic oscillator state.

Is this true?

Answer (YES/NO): YES